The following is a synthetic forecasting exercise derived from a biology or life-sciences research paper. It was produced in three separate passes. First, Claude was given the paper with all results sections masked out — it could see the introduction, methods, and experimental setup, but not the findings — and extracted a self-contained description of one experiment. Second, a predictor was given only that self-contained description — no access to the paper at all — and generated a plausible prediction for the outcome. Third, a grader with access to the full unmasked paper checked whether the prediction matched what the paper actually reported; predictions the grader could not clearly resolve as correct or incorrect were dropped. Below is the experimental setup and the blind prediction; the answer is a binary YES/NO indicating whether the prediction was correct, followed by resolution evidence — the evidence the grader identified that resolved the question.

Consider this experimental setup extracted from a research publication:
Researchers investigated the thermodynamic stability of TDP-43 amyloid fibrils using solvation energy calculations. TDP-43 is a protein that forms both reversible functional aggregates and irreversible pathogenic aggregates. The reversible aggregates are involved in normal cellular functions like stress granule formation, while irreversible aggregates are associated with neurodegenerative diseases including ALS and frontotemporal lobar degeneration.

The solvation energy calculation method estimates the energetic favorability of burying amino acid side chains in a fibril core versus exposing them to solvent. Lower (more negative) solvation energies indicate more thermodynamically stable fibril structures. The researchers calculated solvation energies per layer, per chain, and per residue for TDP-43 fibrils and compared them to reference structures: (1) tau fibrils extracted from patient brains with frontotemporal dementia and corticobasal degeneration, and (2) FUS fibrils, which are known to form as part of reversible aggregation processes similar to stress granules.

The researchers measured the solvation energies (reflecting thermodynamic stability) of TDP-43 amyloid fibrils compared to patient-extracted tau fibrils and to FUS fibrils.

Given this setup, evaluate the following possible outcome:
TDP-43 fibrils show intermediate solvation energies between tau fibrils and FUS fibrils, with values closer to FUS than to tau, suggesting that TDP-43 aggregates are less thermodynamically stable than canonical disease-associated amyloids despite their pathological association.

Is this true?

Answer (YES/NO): NO